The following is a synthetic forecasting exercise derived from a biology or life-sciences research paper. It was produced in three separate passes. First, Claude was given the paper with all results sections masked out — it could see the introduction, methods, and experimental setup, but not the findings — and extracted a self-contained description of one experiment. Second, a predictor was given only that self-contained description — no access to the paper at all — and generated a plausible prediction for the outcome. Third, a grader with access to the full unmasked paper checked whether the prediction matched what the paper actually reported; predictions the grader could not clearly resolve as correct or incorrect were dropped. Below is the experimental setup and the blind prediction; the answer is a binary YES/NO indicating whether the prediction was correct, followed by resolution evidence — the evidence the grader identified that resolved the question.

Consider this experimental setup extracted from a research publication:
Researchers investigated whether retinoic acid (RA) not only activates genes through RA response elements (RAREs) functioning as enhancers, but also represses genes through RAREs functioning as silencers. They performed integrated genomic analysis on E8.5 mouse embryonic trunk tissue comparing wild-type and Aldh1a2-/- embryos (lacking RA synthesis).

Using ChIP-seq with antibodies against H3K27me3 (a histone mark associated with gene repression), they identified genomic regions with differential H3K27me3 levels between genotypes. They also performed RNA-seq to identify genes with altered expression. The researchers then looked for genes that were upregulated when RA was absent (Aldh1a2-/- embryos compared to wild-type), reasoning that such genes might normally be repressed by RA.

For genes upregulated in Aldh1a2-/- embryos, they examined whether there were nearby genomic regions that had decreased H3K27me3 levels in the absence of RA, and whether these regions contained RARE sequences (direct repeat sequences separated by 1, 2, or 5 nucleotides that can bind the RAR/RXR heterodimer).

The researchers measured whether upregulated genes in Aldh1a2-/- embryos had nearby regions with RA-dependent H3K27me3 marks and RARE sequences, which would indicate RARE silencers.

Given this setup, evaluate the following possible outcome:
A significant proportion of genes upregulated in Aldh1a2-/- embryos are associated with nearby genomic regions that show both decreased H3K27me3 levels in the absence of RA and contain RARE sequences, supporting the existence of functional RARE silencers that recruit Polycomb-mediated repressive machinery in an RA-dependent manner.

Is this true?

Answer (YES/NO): YES